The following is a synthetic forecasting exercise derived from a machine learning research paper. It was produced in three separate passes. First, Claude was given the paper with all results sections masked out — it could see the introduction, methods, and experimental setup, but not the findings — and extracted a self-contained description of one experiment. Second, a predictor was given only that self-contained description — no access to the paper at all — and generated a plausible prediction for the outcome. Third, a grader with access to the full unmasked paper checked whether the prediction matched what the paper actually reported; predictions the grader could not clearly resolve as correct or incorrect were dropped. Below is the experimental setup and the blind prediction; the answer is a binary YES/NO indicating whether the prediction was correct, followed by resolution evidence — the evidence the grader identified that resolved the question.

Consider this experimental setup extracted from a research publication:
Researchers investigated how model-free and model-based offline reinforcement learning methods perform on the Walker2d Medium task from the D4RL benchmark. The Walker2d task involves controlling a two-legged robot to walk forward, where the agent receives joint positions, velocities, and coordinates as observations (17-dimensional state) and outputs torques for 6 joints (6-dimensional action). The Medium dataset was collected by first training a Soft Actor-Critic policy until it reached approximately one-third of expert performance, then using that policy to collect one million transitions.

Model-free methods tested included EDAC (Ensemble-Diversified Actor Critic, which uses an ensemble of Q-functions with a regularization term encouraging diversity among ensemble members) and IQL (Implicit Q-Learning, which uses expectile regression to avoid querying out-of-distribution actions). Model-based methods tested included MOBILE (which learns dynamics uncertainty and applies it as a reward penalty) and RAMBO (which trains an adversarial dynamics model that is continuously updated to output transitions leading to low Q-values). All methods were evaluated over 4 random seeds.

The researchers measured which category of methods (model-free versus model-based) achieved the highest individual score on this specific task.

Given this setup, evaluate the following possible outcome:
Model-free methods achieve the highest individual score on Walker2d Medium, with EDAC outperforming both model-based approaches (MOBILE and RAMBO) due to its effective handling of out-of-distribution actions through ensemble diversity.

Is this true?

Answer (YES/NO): YES